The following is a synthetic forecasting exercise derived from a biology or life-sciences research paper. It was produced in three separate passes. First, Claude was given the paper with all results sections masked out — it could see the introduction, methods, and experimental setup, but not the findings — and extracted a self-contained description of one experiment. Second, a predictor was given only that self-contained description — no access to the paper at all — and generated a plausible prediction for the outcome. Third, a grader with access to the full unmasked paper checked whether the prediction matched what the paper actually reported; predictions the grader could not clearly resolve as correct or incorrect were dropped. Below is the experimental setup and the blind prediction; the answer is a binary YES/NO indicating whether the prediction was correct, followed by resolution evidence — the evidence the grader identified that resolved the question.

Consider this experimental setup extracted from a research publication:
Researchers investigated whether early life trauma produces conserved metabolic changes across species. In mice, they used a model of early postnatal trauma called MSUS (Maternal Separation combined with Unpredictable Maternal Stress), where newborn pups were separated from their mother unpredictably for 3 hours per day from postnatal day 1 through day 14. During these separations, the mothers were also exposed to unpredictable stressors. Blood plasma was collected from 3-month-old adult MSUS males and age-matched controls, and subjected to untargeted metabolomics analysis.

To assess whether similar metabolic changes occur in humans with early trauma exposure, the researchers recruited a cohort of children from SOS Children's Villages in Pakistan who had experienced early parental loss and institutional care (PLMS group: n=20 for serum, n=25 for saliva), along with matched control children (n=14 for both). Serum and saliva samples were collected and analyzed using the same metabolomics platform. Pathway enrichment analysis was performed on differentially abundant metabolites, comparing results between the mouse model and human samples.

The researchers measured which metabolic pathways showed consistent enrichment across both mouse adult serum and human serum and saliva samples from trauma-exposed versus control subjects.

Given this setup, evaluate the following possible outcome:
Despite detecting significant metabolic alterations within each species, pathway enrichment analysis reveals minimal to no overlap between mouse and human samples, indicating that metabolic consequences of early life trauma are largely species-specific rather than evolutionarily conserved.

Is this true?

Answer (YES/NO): NO